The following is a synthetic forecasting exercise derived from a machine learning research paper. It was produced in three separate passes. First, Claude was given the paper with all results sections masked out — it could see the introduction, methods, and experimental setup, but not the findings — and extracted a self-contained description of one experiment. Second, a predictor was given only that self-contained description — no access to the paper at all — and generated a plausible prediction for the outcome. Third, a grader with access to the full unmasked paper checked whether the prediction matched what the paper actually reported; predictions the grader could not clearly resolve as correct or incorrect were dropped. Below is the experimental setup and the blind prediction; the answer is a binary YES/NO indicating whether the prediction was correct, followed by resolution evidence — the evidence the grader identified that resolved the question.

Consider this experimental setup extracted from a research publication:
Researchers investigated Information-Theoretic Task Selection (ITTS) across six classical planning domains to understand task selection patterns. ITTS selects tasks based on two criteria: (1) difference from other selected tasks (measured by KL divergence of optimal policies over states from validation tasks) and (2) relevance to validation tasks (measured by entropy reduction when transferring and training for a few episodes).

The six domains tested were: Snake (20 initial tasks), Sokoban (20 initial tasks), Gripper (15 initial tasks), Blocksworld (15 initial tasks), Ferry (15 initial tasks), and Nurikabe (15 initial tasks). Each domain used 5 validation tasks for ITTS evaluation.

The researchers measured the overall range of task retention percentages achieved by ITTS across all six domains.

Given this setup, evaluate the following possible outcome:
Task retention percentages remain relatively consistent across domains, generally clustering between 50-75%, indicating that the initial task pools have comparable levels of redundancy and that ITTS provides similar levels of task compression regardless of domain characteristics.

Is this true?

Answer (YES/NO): NO